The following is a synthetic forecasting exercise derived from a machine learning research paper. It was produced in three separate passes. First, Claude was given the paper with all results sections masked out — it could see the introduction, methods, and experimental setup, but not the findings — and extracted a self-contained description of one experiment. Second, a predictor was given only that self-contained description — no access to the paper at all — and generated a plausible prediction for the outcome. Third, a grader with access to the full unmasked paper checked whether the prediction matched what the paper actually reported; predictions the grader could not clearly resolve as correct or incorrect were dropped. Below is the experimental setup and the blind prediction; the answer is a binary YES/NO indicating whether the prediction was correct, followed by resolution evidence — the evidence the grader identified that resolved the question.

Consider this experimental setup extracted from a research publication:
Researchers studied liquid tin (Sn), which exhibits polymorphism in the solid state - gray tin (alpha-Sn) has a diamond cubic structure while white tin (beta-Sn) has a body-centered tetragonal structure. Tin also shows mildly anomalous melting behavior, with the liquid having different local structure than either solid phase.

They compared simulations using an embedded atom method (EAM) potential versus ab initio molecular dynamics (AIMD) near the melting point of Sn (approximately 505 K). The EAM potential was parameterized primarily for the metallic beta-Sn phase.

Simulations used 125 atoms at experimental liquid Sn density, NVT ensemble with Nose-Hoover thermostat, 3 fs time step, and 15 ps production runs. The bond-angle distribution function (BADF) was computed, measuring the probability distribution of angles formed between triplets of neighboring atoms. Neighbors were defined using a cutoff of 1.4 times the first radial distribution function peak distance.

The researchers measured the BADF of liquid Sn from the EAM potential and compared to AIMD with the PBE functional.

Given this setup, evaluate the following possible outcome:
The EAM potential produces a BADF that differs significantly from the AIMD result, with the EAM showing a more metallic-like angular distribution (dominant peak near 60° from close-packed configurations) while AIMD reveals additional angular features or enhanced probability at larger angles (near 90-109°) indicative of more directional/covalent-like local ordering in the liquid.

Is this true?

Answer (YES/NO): NO